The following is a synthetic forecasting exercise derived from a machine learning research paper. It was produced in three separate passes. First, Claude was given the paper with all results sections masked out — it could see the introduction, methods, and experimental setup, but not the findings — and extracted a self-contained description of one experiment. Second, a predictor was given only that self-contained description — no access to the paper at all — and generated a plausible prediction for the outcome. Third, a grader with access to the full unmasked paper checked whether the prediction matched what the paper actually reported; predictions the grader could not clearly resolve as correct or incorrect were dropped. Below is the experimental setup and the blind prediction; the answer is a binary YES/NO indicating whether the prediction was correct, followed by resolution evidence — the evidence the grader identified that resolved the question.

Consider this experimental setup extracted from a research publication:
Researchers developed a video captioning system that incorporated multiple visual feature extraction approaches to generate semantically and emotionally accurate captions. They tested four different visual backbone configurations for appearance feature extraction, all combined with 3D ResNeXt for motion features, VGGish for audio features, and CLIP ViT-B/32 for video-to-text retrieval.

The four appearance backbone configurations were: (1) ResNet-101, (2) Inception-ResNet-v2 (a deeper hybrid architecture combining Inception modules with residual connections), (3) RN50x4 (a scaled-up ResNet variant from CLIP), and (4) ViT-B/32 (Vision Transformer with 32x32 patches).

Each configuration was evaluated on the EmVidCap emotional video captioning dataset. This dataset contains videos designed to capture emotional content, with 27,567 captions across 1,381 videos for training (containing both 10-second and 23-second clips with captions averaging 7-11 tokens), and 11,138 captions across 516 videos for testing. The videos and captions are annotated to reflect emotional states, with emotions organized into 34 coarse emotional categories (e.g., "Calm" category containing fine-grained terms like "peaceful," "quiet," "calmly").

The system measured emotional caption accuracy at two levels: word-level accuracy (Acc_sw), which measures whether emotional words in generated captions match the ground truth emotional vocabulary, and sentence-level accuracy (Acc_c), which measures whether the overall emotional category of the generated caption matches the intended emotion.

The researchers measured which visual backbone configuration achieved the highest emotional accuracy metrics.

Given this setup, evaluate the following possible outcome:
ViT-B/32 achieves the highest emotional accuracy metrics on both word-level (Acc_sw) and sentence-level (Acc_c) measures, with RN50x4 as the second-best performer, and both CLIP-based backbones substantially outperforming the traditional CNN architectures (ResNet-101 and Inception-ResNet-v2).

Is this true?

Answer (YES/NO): NO